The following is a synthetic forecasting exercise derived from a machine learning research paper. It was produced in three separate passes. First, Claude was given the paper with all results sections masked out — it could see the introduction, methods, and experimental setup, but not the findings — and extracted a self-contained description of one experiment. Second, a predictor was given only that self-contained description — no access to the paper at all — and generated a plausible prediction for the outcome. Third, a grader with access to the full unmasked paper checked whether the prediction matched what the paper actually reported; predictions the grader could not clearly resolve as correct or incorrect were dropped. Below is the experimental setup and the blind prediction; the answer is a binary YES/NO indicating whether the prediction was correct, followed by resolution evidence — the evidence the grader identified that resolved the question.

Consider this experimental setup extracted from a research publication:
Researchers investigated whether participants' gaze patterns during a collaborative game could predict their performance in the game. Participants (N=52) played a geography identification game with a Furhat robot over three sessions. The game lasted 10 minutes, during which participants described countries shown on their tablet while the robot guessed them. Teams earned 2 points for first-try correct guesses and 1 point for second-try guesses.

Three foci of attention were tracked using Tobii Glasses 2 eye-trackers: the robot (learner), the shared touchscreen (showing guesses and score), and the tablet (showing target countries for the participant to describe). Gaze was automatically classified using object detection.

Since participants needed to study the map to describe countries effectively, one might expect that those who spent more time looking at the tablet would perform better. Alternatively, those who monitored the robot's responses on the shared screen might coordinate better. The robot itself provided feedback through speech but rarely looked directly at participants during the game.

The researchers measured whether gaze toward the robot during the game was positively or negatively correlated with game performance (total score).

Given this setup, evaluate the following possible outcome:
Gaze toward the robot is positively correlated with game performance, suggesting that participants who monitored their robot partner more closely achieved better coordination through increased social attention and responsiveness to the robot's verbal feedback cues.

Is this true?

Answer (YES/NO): NO